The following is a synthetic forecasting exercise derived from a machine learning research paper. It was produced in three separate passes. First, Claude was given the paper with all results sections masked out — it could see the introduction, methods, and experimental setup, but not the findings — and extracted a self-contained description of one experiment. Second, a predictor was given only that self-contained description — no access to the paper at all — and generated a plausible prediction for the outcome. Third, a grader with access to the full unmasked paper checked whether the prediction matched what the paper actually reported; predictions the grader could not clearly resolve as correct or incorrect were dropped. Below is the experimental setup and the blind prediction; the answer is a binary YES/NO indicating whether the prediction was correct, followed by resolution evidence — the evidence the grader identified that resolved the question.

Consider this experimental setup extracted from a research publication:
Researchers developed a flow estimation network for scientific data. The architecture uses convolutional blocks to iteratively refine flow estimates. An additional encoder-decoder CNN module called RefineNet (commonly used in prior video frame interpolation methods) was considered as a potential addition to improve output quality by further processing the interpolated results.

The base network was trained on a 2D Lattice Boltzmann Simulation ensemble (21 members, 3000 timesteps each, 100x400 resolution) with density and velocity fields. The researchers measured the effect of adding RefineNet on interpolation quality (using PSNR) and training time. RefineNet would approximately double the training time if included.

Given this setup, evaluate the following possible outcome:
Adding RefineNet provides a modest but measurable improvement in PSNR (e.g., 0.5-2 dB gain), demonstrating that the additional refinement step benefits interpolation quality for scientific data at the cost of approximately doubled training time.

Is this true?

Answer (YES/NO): NO